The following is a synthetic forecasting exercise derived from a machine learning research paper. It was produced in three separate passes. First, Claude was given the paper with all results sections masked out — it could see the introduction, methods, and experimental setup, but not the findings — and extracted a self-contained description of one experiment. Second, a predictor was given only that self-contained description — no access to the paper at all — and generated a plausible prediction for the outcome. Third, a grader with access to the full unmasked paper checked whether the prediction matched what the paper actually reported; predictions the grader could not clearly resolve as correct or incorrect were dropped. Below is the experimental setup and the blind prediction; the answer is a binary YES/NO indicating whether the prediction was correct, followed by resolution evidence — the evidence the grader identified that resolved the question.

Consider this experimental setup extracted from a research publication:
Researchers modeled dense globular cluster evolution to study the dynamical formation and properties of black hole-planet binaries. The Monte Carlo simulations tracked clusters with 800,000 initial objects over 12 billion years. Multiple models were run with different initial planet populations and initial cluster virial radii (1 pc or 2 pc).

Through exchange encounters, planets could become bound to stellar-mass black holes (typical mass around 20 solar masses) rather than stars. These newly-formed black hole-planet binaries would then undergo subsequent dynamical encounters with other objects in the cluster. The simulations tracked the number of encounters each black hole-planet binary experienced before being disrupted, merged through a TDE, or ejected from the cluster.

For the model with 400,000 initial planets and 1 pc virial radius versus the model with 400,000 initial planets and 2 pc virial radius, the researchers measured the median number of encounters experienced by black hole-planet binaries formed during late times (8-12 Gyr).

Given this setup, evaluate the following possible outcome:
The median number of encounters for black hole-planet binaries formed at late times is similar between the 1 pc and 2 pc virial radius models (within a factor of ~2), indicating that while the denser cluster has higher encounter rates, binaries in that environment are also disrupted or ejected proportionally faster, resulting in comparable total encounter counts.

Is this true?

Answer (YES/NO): NO